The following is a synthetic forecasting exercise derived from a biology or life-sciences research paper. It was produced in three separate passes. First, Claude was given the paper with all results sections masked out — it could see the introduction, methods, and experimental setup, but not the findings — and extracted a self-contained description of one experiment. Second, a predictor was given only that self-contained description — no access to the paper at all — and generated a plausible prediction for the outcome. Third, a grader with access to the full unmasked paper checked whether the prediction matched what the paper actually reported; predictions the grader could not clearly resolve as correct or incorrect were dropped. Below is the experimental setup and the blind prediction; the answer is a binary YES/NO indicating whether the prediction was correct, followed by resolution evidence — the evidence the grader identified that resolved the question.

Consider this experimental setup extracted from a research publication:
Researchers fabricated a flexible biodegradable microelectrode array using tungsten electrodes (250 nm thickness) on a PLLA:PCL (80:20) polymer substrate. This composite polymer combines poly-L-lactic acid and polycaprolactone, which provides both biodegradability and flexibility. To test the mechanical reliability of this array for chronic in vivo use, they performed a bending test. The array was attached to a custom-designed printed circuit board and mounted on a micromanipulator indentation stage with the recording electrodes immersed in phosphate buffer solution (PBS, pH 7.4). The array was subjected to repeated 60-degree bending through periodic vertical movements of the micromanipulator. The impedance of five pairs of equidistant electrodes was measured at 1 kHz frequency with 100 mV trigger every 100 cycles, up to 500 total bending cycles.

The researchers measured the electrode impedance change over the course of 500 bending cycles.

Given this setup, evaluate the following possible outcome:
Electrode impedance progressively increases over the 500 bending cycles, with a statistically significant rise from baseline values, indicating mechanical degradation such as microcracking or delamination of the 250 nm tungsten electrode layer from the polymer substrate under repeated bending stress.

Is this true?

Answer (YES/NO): NO